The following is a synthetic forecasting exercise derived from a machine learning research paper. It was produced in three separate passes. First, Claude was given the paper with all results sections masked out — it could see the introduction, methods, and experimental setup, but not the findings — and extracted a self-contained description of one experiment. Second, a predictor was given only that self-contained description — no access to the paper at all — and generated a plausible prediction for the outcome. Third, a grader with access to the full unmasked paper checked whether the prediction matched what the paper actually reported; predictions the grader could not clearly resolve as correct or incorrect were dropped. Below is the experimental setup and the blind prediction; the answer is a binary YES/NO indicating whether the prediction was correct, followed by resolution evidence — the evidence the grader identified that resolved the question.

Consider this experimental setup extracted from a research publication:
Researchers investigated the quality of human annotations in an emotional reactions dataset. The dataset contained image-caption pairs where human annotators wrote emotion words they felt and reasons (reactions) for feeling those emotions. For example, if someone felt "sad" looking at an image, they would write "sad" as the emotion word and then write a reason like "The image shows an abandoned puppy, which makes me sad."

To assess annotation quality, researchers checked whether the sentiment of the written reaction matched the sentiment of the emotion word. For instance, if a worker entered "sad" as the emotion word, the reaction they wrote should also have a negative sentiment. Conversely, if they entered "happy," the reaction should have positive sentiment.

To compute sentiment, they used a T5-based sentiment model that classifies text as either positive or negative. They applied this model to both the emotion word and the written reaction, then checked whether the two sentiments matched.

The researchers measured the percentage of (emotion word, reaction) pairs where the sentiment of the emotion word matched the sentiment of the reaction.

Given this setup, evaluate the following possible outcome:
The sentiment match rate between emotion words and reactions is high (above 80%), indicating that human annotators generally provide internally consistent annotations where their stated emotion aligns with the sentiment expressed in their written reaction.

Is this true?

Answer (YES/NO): YES